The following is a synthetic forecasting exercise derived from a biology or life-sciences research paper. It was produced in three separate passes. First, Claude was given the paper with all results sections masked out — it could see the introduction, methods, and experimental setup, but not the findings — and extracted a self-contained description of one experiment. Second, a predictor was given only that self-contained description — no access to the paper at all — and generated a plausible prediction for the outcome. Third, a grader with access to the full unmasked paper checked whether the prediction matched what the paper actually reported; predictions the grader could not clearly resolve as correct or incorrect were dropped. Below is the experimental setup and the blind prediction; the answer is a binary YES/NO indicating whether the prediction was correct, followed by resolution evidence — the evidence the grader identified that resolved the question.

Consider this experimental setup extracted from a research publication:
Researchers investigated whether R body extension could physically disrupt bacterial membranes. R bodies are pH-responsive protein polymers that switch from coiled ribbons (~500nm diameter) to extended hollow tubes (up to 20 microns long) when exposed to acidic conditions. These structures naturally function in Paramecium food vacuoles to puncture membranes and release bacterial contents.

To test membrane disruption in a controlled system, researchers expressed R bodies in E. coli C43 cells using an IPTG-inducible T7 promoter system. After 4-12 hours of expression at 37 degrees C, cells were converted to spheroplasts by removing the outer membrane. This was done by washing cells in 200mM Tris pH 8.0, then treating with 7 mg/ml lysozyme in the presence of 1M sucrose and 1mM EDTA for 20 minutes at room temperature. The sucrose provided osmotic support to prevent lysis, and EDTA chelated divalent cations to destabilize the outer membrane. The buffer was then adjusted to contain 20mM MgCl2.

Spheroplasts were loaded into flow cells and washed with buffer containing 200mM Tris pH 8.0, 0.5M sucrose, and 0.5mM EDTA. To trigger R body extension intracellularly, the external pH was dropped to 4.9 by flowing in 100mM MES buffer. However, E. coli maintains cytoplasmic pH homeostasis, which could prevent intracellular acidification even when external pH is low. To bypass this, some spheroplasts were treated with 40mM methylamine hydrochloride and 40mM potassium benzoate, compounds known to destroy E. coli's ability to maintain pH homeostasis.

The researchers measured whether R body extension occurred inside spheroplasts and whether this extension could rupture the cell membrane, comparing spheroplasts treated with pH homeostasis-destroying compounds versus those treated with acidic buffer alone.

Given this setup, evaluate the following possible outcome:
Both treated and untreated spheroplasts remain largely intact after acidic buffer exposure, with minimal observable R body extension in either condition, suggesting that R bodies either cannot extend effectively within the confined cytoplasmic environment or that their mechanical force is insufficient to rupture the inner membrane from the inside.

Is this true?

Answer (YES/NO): NO